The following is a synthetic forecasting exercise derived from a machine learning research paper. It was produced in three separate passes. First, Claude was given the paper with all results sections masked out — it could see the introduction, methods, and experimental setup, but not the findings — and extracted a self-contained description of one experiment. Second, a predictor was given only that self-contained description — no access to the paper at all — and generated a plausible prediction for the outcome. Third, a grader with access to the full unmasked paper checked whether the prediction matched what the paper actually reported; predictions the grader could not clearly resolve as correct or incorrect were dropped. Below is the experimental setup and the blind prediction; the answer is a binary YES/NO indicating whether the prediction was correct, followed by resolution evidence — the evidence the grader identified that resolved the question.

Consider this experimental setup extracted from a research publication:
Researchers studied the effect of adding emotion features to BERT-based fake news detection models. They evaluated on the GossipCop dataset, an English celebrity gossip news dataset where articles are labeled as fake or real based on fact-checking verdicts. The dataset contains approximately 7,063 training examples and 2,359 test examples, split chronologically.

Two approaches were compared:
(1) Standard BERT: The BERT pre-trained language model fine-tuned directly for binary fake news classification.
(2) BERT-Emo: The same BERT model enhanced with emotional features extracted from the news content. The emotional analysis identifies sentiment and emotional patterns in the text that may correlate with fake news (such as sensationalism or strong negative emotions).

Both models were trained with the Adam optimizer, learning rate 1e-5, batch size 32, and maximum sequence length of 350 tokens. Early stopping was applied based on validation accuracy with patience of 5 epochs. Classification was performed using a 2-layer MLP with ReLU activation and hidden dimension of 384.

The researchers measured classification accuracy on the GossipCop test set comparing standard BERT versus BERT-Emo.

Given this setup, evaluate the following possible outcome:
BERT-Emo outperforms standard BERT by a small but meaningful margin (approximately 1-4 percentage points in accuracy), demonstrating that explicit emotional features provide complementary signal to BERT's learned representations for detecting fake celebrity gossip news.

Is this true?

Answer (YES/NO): NO